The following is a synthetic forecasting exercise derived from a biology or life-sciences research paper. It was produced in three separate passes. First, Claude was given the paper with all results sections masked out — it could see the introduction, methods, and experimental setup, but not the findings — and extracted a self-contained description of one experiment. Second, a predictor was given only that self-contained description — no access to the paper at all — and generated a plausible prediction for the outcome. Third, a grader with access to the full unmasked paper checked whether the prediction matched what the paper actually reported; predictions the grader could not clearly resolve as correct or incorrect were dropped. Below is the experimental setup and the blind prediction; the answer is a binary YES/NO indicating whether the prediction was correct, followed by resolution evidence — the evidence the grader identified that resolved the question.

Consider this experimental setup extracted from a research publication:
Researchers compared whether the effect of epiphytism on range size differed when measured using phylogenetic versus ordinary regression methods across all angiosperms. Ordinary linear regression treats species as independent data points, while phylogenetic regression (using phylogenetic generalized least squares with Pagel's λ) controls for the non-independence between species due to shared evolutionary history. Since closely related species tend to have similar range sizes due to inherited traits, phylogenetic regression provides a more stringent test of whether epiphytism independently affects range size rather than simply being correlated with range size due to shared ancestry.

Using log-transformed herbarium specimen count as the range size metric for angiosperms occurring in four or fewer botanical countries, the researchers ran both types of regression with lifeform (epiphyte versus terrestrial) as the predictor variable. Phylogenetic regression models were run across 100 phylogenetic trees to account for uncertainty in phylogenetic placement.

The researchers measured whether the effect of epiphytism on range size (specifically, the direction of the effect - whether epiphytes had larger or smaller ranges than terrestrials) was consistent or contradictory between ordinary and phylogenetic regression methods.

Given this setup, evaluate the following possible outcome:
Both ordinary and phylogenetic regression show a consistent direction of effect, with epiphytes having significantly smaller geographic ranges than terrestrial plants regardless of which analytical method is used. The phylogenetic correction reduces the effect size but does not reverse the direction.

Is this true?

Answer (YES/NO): NO